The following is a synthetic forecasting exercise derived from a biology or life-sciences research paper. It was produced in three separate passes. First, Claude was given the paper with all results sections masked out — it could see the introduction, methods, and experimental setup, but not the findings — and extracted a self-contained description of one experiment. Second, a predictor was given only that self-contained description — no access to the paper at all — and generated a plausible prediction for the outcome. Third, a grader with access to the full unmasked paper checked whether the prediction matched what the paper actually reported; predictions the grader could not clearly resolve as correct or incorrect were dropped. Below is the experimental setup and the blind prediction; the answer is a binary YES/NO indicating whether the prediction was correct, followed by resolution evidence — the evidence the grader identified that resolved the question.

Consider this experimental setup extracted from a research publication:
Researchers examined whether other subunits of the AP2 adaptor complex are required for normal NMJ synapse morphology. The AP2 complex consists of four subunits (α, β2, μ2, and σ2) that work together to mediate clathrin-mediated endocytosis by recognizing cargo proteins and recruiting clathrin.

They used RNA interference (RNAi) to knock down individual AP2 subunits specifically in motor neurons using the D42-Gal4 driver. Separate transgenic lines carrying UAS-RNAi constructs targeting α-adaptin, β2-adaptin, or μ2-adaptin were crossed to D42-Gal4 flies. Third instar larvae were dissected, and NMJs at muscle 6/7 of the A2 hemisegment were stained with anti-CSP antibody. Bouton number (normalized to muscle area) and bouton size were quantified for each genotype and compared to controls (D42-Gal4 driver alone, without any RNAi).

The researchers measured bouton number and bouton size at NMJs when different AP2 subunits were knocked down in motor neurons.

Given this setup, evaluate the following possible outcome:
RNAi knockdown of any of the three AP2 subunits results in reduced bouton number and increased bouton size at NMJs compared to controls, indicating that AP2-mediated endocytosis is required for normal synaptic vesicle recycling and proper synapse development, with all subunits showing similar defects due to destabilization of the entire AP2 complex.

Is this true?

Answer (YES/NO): NO